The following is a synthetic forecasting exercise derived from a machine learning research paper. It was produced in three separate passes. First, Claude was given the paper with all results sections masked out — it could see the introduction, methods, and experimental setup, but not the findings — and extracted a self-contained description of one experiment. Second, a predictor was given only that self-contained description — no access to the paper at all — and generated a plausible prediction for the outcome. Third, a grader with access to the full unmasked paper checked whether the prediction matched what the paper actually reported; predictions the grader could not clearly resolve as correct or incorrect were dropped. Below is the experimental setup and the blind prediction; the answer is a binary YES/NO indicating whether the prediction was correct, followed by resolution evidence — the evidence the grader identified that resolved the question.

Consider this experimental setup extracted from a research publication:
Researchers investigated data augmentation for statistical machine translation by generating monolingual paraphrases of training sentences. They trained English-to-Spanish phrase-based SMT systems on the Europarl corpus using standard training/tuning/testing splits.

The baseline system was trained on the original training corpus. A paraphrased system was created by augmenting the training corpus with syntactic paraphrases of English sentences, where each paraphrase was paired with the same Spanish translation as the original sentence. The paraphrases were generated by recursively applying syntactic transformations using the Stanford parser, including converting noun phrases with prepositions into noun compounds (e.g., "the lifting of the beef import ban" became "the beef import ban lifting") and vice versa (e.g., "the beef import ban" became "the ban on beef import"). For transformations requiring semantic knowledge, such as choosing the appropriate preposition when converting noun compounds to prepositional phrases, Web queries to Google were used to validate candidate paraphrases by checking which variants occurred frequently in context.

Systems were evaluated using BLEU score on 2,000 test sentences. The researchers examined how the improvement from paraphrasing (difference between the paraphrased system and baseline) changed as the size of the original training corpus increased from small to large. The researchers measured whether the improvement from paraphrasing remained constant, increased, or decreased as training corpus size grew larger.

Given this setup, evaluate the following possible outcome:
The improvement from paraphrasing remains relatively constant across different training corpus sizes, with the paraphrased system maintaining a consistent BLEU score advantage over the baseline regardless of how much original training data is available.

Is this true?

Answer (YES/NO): NO